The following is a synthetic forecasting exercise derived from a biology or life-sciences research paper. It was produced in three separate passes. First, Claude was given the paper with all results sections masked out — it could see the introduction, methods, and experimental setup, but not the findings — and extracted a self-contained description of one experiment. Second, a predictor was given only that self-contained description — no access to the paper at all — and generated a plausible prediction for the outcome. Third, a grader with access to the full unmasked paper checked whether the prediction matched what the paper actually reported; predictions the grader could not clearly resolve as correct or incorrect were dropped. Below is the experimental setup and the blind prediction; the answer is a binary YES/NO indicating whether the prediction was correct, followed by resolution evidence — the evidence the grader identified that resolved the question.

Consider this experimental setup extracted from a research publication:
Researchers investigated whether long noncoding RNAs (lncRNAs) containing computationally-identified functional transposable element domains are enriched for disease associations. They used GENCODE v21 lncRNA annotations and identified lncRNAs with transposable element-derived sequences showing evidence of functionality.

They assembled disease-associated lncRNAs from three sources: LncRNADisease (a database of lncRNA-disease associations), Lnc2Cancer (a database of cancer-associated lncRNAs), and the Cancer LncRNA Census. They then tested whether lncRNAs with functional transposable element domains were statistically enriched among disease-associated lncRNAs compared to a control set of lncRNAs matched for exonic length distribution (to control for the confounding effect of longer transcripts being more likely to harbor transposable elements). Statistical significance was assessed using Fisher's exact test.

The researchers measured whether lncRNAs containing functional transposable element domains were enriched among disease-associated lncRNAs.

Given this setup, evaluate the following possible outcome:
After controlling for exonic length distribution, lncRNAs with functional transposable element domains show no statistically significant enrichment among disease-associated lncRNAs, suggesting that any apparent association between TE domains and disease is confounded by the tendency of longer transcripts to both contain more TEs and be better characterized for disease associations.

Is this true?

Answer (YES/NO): NO